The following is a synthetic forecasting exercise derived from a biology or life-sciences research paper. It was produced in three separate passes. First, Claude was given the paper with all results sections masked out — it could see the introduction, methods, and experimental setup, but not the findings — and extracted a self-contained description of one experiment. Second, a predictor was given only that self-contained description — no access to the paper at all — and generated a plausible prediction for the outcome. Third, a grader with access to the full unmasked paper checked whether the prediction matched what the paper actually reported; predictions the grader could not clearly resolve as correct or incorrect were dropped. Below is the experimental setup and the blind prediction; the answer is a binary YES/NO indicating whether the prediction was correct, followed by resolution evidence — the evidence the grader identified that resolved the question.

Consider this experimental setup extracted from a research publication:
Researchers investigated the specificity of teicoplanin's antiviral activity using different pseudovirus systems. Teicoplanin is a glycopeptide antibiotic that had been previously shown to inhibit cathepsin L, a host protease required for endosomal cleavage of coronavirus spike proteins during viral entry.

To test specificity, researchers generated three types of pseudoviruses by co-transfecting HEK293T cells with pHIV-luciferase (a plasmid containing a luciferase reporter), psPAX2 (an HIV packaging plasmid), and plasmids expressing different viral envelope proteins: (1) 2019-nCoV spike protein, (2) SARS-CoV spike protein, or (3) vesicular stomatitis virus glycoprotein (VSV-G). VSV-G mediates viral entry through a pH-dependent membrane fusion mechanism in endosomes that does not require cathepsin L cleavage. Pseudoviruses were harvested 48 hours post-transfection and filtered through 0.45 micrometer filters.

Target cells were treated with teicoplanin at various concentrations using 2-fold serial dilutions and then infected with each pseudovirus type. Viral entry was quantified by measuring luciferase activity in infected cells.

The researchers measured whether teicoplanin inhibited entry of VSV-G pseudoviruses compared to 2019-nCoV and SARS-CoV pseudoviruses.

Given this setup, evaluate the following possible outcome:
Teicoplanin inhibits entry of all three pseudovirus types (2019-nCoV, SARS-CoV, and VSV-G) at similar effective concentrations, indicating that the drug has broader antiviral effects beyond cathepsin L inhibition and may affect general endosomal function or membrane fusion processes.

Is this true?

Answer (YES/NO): NO